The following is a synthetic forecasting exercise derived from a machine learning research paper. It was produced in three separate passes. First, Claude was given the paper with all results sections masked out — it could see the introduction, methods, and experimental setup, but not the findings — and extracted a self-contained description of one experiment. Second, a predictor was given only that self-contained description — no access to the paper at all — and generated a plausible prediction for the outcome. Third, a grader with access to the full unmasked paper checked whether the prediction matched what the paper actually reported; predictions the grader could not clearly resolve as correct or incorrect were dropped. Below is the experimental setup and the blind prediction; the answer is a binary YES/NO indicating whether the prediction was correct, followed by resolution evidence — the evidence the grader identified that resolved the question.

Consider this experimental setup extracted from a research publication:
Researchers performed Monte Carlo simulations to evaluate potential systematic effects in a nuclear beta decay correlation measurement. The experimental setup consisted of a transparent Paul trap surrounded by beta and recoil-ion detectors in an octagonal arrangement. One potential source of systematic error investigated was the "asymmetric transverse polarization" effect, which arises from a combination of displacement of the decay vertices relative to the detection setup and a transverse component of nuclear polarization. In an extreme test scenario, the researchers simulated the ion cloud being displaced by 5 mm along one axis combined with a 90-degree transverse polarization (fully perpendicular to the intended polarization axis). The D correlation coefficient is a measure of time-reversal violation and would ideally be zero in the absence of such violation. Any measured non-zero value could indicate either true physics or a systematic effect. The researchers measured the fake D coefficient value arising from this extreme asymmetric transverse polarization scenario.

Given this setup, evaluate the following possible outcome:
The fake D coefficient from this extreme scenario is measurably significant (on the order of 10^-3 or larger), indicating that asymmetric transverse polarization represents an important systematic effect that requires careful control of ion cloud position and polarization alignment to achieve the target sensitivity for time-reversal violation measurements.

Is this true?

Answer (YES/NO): NO